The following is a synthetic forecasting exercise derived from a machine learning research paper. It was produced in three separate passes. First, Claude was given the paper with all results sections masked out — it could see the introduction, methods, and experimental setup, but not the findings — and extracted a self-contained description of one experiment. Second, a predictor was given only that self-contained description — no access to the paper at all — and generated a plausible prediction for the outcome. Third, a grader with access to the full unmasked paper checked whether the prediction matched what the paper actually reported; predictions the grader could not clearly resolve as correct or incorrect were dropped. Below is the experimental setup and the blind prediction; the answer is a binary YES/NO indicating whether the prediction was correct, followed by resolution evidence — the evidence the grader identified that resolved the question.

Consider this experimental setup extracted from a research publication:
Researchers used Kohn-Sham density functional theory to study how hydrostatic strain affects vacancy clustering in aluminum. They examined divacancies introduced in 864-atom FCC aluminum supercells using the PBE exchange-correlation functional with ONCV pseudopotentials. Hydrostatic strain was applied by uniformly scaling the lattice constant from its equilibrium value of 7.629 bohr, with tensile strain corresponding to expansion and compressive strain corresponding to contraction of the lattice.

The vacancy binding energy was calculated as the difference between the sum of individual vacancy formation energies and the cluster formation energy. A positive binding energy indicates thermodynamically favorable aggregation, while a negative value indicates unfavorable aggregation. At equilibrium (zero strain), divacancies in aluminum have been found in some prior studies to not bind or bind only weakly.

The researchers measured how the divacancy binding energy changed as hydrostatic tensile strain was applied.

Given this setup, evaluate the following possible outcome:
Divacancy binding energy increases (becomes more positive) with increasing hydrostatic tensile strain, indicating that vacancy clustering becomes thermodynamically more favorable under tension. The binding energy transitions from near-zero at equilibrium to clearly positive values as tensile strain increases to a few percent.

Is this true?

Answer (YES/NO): YES